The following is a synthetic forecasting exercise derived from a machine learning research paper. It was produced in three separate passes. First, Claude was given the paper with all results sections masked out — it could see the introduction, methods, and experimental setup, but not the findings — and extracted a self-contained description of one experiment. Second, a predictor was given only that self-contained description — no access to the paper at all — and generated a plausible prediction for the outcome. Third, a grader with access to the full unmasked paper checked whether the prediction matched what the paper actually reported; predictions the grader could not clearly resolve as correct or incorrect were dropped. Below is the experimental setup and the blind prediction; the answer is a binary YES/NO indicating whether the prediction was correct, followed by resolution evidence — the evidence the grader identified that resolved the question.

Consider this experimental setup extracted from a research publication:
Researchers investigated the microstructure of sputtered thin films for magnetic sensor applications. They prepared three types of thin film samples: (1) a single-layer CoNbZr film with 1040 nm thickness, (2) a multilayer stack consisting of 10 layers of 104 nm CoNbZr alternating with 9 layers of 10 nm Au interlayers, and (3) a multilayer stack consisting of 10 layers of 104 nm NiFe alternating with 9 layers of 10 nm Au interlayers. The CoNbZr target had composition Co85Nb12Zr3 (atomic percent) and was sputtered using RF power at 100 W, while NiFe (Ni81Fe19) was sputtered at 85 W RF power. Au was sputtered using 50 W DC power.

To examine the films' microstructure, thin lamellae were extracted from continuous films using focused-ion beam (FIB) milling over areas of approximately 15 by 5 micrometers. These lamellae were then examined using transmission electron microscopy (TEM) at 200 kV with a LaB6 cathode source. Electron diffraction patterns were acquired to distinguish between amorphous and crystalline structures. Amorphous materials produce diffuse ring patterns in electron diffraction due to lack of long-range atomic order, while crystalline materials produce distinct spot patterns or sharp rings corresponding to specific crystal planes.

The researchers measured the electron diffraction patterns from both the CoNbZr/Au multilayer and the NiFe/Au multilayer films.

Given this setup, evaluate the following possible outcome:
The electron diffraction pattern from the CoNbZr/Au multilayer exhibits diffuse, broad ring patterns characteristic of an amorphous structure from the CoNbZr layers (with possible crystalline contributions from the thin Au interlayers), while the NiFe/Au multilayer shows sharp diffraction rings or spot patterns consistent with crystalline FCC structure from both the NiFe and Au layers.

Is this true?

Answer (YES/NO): YES